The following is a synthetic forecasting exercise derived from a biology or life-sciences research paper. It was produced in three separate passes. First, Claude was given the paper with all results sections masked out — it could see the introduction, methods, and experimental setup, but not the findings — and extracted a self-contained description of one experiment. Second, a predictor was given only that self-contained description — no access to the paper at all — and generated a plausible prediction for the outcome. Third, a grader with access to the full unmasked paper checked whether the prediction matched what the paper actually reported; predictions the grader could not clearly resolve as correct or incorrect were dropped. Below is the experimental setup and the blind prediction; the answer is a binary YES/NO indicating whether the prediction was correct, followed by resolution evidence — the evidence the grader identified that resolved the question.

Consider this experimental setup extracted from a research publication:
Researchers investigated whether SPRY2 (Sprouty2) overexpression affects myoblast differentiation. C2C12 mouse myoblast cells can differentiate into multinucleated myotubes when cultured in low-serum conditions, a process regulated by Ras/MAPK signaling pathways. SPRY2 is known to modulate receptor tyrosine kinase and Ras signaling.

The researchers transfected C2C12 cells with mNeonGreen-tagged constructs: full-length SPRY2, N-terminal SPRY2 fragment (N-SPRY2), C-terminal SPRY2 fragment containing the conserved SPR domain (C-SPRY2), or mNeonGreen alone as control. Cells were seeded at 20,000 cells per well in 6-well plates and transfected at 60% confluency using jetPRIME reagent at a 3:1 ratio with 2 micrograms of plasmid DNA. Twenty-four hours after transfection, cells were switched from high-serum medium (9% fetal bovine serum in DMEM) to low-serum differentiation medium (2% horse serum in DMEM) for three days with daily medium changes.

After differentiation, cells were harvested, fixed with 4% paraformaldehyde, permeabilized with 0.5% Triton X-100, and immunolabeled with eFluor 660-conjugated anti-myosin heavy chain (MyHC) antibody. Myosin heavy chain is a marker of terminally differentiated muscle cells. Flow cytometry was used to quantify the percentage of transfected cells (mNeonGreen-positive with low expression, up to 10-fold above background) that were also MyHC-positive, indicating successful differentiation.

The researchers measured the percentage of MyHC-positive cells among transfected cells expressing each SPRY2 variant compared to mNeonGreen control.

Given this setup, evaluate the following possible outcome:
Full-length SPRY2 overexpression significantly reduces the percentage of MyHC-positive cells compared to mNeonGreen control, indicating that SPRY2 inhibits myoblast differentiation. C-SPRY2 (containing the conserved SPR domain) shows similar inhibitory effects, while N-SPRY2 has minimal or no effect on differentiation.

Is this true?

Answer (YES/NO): NO